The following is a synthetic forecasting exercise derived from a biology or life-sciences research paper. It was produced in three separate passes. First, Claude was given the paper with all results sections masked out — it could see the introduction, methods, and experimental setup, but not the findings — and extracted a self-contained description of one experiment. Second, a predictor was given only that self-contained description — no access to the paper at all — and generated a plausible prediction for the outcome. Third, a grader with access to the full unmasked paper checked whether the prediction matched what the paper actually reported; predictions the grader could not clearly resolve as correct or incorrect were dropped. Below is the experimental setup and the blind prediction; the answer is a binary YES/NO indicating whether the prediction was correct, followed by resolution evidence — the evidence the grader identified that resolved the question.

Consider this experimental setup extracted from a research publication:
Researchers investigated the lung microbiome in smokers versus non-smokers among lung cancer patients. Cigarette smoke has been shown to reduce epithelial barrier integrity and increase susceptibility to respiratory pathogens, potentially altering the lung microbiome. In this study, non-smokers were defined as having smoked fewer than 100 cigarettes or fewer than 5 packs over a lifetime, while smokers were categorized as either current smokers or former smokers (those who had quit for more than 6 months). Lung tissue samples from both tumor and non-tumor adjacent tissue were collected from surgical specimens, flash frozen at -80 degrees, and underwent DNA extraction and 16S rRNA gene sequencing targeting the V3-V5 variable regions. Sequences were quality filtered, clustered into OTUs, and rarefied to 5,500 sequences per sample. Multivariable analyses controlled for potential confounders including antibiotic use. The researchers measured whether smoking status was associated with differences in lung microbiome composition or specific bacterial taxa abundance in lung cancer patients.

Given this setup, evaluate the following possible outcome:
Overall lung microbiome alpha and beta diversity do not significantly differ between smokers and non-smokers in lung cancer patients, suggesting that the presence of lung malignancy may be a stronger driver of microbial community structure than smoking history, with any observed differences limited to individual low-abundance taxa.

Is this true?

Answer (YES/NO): NO